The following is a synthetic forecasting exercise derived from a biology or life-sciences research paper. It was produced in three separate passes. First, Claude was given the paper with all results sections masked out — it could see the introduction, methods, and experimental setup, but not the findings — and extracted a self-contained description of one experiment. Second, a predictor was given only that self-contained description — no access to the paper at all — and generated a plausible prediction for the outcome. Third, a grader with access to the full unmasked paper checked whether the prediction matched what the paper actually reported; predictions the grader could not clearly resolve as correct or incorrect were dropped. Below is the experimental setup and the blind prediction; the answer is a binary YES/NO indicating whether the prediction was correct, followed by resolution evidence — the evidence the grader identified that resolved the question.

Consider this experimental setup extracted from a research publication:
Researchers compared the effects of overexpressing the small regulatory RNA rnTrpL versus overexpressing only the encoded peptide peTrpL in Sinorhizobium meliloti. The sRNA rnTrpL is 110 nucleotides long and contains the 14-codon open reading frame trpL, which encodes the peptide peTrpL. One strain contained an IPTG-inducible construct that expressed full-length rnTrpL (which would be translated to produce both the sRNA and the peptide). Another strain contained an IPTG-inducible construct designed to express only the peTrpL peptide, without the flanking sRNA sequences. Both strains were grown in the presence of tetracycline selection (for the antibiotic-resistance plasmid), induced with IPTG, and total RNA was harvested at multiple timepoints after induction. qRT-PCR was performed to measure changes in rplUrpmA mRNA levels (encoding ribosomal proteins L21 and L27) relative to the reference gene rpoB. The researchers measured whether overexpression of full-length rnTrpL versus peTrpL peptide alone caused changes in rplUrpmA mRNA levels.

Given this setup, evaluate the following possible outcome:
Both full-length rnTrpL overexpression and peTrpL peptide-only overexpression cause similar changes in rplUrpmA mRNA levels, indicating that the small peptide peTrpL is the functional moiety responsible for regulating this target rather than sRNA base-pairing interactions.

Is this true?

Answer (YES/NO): NO